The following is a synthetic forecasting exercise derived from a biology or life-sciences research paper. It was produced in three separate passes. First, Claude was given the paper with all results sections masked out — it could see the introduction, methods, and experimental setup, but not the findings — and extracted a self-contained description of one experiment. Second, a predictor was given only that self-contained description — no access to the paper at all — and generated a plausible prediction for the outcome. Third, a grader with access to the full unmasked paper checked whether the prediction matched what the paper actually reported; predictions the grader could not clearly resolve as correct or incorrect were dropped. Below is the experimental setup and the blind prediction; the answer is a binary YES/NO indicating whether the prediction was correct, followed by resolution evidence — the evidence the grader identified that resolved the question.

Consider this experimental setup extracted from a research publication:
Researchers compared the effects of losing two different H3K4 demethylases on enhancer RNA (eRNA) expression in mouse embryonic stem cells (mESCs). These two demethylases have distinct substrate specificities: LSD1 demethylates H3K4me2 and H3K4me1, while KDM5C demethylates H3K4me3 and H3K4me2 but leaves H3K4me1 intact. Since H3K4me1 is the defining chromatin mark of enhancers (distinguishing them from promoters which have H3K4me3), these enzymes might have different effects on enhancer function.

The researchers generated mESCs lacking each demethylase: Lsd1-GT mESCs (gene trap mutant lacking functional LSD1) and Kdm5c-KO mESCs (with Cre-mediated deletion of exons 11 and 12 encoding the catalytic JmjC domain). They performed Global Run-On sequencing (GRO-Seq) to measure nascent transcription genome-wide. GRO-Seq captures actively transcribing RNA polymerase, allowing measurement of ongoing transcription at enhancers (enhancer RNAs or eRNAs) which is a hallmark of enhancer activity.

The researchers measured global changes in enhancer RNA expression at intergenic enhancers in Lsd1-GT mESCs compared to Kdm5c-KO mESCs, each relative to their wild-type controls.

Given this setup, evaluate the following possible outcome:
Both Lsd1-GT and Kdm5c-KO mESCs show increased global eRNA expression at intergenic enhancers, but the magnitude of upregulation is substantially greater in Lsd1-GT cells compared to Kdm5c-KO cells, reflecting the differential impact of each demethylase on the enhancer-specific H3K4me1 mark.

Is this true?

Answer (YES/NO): NO